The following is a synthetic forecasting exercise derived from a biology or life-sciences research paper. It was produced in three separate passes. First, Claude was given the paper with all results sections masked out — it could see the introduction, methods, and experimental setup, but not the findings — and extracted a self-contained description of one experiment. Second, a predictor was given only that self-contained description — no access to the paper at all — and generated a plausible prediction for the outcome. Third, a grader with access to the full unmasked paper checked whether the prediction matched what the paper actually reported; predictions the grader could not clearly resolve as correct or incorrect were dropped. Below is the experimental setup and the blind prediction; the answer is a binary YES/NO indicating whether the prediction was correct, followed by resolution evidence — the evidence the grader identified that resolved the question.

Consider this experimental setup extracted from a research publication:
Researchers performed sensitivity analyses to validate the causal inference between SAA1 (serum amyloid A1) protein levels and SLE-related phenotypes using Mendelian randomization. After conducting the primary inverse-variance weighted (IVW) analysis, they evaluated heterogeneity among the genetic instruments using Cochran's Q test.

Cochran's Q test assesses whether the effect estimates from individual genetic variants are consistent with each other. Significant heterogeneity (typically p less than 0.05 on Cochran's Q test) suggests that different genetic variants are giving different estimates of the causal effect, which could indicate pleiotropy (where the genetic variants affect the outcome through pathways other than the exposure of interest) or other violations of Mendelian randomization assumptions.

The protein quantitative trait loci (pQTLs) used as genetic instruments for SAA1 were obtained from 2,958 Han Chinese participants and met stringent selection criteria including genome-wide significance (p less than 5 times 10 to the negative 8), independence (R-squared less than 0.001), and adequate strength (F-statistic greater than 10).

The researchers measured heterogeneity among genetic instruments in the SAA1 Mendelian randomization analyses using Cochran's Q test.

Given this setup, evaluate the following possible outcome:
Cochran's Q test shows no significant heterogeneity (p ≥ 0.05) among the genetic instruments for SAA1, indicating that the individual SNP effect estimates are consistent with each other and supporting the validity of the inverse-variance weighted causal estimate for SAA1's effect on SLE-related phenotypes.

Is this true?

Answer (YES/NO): YES